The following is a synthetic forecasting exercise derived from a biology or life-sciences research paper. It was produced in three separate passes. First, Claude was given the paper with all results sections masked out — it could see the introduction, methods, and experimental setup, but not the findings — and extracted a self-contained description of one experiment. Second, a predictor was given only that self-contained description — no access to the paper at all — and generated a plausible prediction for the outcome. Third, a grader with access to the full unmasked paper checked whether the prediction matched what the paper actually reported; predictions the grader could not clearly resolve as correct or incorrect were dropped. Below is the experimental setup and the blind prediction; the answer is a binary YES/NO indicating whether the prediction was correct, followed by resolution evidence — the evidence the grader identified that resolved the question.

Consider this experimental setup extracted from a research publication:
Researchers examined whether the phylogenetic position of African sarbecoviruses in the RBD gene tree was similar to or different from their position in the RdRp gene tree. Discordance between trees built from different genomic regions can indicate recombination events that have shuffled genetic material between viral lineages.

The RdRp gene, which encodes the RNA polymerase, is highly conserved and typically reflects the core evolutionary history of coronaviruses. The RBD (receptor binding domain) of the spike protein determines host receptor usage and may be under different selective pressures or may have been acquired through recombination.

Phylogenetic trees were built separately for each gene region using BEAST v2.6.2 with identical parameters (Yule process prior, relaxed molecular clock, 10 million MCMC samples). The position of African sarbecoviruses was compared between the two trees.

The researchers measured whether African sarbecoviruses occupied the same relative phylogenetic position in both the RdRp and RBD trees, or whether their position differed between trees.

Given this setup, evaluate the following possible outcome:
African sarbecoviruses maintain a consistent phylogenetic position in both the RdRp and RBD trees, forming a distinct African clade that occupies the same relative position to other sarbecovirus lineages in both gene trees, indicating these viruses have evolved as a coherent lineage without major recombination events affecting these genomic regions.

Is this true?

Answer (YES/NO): YES